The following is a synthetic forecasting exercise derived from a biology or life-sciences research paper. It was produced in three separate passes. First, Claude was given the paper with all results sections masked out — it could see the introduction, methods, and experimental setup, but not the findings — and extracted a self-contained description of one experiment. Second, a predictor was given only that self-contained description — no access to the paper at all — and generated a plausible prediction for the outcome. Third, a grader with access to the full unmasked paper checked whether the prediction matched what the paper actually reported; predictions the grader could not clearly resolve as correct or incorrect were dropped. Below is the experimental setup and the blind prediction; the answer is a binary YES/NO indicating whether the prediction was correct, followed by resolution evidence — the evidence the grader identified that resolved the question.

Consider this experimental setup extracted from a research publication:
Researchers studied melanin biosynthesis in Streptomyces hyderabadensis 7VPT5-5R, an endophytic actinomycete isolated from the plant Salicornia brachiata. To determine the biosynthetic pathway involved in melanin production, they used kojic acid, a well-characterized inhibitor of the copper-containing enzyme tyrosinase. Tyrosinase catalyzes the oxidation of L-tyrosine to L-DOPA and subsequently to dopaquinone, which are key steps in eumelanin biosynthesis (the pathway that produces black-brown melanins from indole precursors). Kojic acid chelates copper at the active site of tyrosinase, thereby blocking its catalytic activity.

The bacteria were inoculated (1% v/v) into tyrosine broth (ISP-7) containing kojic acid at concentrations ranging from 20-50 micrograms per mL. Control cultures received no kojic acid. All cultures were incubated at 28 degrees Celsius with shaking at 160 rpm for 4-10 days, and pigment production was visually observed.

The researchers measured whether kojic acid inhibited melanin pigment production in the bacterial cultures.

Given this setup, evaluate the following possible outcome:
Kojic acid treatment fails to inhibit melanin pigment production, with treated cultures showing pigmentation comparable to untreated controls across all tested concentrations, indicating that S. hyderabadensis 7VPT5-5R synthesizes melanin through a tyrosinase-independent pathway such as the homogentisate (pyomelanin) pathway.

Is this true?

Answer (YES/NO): NO